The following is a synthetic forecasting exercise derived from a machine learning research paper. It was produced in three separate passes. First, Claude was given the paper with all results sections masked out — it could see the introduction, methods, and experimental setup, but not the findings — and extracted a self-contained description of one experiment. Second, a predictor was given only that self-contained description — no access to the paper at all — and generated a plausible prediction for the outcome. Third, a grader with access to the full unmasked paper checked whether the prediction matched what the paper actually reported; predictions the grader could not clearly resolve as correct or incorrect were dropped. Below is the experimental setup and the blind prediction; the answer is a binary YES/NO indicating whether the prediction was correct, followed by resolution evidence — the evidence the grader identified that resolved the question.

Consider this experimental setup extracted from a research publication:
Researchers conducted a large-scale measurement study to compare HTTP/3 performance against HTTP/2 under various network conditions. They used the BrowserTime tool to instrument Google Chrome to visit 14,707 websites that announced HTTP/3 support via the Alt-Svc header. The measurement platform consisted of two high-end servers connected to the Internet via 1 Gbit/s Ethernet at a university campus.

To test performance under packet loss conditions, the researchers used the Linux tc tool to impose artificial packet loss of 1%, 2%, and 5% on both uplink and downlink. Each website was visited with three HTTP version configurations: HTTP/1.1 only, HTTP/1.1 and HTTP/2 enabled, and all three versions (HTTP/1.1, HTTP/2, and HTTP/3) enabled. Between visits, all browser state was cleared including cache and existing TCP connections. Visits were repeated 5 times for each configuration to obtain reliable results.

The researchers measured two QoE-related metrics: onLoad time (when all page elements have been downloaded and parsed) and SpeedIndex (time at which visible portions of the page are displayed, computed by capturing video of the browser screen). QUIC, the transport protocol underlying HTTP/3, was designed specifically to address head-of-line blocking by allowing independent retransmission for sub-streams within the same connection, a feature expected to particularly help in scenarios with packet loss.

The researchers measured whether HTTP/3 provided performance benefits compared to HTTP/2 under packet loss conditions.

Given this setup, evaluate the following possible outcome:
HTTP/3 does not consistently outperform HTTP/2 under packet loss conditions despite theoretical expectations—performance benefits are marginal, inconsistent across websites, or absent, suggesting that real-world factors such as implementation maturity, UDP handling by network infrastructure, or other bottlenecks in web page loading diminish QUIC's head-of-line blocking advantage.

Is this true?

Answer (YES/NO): YES